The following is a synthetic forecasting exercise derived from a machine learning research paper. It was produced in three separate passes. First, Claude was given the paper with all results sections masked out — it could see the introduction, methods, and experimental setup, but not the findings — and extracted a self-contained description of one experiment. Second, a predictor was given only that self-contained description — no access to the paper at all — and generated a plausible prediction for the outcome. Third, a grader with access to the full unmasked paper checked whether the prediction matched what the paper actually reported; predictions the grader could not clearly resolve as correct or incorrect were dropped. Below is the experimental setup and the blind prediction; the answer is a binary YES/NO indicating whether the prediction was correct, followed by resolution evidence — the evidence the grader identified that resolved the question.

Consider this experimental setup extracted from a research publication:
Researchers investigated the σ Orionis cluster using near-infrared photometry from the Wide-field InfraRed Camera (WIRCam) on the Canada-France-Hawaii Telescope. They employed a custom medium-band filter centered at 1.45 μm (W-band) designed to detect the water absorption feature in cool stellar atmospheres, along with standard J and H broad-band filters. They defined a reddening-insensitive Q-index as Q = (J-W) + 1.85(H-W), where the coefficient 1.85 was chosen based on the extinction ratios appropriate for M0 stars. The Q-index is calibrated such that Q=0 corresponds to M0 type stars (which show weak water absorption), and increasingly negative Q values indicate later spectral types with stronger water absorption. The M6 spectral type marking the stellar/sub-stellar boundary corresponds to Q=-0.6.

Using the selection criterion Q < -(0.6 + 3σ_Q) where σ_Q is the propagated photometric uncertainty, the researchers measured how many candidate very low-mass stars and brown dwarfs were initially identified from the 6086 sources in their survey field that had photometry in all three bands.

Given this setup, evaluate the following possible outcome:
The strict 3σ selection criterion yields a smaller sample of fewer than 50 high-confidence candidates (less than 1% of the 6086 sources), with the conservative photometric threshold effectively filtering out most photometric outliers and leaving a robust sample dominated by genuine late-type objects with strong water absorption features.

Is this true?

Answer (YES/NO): NO